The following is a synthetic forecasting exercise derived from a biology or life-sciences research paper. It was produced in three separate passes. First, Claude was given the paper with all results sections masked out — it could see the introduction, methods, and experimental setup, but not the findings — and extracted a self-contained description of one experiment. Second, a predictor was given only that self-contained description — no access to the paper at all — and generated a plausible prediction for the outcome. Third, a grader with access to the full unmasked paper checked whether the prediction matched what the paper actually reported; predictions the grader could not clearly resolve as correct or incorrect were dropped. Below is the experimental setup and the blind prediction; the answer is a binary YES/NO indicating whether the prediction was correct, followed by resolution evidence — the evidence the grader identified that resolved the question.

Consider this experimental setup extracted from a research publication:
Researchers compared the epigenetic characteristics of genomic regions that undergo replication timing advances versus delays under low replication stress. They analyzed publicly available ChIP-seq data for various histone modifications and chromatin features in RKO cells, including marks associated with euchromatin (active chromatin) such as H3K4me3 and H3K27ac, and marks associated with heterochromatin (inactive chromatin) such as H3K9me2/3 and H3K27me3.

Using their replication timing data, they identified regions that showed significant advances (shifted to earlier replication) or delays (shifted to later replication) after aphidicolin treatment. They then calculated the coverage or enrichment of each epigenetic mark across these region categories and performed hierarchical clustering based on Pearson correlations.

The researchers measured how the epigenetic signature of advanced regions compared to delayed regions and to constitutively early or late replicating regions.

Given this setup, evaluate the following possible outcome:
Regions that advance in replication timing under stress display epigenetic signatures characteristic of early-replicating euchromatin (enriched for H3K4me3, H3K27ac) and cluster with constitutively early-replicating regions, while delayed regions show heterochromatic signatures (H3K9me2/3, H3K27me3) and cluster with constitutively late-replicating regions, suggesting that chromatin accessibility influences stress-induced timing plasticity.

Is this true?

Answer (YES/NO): NO